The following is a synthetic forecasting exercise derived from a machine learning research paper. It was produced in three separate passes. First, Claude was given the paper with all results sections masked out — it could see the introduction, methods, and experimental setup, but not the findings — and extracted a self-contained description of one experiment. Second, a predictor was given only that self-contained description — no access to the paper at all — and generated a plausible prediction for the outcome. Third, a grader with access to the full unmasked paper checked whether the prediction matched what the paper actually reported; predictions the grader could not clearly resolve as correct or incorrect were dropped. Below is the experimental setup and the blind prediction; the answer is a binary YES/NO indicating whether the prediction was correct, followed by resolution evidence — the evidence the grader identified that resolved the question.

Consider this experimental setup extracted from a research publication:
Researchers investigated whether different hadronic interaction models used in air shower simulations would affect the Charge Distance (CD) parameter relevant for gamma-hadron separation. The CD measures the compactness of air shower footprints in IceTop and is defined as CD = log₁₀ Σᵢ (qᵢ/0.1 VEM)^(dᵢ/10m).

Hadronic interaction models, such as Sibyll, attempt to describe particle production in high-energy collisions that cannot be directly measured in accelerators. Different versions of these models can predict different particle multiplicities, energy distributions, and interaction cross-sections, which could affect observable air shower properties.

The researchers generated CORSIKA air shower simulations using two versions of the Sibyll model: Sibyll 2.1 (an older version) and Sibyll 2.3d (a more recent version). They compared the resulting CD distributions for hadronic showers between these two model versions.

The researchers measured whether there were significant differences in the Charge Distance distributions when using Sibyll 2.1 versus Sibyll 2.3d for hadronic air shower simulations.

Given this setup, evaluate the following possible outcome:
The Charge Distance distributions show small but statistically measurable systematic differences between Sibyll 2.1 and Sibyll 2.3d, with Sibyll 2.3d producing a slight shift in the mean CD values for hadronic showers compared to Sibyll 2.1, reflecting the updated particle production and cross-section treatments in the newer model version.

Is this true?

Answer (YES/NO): NO